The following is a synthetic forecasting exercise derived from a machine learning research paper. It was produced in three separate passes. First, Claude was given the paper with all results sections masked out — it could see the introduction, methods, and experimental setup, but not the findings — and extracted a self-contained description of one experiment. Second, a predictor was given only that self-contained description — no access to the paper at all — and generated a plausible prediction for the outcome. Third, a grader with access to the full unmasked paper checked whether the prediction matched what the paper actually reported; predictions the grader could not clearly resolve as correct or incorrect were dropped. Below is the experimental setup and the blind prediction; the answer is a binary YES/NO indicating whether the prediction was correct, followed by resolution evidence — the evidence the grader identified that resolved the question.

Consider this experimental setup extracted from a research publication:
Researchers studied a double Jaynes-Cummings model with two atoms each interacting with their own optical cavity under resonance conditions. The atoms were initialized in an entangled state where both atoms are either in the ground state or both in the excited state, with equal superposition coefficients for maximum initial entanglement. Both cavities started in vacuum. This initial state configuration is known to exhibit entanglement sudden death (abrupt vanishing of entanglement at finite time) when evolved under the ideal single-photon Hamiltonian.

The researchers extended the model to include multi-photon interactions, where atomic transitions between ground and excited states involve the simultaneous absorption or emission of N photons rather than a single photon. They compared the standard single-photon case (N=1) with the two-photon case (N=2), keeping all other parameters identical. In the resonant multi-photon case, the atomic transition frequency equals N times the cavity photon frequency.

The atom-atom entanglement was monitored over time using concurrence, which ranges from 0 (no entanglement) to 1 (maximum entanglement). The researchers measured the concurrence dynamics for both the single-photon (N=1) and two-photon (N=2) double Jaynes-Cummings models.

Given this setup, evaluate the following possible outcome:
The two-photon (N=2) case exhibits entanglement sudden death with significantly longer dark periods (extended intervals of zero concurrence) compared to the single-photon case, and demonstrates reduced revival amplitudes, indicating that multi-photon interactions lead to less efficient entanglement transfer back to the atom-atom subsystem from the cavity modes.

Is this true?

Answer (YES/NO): NO